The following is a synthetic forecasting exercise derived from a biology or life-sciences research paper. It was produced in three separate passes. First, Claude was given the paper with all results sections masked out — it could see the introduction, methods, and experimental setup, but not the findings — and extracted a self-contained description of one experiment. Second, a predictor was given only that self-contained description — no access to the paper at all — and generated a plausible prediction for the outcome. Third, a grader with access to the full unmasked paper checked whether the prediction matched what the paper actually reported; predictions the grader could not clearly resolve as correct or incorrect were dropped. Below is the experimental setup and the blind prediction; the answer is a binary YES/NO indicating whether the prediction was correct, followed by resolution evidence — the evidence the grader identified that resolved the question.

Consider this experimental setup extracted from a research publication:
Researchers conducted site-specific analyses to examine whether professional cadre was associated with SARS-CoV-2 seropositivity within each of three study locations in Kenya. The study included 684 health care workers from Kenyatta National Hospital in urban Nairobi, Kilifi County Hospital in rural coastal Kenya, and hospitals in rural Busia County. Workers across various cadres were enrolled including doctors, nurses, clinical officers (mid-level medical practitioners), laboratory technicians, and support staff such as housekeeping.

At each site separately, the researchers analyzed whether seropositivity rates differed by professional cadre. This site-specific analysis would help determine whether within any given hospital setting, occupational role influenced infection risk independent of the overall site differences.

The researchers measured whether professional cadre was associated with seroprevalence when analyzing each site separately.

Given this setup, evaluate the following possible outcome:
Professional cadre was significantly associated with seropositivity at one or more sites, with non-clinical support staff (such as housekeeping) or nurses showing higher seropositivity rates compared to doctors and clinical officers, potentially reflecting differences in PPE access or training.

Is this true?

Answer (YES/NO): NO